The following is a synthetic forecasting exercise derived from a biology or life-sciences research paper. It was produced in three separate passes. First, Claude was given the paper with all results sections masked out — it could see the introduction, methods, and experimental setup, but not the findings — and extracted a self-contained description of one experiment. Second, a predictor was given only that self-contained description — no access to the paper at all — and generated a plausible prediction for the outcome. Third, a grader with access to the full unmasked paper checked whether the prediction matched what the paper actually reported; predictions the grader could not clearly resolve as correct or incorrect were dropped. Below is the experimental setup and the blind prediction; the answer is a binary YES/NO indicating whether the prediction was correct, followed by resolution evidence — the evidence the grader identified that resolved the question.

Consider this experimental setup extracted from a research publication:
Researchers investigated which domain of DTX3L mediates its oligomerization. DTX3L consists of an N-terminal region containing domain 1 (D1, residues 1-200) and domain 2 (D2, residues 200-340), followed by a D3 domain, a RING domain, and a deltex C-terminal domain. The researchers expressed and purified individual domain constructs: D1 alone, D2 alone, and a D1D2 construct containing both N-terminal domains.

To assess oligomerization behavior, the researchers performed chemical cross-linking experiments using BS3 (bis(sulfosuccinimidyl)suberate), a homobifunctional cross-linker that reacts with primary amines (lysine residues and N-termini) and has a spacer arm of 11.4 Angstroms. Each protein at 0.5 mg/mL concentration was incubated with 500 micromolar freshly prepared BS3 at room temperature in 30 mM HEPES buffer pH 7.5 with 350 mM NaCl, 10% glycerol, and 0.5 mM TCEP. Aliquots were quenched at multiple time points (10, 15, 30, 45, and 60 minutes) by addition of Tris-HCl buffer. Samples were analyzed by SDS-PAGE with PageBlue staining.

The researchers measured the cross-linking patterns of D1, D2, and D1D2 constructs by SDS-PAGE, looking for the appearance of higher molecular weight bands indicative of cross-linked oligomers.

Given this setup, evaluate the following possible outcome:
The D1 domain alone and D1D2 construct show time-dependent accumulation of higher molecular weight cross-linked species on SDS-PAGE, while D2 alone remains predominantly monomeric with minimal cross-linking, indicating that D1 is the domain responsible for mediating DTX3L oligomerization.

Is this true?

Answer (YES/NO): NO